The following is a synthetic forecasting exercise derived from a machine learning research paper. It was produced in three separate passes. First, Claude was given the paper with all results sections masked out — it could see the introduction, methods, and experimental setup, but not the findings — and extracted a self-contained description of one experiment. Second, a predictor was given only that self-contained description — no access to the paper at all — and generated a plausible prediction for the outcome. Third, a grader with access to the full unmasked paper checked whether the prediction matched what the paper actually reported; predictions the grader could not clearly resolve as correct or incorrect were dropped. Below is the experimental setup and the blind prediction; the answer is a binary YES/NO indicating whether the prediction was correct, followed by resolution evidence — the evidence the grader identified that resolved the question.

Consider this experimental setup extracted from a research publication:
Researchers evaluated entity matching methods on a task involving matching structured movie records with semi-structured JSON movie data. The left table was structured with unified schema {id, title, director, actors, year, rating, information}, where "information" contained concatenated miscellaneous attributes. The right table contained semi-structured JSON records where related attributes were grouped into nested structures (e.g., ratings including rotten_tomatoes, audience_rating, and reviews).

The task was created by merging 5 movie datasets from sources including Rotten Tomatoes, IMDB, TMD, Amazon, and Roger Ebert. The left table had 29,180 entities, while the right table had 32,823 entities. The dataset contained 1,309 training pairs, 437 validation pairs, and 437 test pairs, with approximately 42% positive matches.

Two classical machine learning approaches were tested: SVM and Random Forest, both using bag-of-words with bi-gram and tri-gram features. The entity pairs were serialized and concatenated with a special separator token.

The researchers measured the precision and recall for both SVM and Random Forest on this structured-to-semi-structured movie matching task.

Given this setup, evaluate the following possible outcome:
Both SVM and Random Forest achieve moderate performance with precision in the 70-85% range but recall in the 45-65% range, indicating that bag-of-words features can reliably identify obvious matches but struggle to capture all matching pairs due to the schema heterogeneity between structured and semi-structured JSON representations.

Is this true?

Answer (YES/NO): NO